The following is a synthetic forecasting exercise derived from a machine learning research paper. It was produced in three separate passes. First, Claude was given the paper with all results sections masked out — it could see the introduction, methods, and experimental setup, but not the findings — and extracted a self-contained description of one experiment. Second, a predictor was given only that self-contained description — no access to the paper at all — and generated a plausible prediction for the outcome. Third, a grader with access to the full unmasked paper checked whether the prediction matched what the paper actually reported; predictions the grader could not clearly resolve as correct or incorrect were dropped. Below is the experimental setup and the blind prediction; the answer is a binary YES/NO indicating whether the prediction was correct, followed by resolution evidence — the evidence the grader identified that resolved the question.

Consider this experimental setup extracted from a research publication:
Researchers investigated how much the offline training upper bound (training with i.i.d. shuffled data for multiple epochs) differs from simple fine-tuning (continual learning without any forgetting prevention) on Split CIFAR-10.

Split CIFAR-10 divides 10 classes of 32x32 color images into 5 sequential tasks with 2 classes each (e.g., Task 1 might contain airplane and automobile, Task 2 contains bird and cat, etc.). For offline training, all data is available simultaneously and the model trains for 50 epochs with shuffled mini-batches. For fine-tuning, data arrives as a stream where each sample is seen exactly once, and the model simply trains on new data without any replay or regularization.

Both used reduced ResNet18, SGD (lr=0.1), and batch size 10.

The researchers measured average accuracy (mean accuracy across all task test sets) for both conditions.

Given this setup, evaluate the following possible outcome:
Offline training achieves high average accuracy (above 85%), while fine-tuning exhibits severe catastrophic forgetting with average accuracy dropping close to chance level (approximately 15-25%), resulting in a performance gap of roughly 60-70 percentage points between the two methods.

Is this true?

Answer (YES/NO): NO